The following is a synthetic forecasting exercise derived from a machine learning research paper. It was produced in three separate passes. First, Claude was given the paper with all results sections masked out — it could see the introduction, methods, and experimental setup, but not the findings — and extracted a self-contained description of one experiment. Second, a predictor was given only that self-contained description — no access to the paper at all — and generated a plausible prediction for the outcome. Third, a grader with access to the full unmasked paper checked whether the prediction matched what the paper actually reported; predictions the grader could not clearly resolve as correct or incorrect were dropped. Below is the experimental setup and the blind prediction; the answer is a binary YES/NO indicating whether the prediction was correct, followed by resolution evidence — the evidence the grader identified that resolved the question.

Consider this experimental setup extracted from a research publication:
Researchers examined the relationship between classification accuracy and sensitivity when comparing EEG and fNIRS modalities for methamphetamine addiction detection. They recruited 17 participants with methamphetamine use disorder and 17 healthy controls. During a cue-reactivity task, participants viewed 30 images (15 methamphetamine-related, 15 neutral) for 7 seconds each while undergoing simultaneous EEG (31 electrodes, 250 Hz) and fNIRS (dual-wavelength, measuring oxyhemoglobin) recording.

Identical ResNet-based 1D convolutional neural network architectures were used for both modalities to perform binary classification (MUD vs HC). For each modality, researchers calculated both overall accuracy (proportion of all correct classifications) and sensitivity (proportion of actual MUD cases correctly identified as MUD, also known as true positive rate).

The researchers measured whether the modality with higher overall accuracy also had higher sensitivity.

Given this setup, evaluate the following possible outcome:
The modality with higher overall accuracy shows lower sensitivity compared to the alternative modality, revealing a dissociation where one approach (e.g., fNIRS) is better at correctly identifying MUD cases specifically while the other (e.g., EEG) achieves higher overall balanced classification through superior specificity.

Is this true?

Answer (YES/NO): YES